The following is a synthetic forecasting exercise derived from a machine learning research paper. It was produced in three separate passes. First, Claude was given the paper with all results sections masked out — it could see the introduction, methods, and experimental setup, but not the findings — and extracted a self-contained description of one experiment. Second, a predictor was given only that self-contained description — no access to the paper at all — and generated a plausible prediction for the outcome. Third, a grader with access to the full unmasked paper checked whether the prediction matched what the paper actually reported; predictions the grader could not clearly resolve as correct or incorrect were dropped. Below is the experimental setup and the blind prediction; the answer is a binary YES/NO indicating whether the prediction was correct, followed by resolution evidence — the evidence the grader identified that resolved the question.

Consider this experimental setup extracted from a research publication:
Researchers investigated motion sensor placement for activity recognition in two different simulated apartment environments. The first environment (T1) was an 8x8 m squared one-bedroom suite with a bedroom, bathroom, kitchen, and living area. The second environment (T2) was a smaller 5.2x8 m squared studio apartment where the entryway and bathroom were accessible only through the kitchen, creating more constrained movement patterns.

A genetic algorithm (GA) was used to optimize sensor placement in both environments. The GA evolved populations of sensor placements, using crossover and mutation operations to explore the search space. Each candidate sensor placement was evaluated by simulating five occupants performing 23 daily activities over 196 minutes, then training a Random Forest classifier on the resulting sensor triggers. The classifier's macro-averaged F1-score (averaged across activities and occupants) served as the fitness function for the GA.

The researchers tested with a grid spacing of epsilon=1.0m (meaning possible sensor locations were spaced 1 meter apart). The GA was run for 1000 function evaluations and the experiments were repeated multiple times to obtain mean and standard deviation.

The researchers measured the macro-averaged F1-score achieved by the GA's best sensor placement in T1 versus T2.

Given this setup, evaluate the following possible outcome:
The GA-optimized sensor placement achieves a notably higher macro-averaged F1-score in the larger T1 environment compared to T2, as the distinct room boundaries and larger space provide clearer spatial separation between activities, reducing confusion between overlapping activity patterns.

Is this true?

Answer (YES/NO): YES